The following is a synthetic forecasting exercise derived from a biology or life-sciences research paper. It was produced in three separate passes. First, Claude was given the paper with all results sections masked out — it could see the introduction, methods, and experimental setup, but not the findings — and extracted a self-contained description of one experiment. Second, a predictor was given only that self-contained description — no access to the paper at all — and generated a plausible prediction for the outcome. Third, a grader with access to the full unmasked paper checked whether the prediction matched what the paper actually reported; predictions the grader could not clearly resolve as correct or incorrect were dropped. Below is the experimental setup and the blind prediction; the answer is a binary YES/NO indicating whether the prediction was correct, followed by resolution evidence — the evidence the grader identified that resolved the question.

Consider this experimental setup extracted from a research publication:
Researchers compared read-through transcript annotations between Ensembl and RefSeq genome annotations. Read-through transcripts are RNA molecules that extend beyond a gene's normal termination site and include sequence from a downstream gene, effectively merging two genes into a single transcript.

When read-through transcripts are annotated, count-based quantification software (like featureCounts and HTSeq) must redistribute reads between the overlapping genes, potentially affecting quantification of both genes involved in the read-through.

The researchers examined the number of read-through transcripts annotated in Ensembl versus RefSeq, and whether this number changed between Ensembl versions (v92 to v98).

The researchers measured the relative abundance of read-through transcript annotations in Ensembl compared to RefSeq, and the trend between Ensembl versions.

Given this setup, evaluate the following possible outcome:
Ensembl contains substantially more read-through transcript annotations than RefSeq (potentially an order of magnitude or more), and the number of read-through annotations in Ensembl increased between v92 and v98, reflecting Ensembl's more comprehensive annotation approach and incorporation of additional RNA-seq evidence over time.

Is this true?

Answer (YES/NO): NO